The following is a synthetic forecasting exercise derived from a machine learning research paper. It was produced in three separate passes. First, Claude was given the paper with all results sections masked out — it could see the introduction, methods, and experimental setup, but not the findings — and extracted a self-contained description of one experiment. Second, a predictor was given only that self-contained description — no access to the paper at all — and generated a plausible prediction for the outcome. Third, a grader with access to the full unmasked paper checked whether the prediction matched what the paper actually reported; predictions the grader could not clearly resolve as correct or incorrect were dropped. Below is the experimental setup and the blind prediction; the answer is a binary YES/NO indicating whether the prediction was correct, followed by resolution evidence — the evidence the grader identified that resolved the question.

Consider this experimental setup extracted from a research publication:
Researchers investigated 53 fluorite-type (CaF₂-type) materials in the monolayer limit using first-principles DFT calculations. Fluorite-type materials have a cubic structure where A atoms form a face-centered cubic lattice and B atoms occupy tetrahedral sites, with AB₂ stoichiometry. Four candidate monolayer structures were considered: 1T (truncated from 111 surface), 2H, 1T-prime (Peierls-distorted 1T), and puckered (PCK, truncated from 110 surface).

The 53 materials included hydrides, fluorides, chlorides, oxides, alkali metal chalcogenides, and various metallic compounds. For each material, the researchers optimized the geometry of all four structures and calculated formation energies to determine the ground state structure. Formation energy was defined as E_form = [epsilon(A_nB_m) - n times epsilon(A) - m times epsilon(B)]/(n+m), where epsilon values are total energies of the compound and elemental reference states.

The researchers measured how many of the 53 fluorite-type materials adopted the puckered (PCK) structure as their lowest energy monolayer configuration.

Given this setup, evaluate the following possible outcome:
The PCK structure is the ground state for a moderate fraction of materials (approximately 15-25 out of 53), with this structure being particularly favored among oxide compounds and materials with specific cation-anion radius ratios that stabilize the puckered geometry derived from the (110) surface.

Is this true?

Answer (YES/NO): NO